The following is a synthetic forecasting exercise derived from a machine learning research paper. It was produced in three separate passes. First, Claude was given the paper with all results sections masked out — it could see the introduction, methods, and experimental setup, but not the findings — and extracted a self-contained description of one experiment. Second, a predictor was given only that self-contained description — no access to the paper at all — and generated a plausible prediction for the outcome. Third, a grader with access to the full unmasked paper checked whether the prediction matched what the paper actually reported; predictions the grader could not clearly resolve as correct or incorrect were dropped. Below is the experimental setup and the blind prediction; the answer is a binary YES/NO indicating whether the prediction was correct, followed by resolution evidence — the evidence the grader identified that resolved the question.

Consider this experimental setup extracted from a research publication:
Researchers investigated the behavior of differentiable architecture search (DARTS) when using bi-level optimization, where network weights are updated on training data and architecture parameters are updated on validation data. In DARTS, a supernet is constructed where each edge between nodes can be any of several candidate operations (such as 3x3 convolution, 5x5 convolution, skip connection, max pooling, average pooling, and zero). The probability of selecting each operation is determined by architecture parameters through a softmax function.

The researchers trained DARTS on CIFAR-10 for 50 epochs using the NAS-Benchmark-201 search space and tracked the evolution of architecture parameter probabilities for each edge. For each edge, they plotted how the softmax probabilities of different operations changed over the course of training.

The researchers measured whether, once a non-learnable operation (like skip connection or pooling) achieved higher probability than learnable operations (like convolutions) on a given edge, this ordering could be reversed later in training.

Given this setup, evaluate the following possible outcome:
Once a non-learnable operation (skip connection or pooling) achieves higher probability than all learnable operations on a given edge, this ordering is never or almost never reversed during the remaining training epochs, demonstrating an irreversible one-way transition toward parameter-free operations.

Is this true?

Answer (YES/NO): YES